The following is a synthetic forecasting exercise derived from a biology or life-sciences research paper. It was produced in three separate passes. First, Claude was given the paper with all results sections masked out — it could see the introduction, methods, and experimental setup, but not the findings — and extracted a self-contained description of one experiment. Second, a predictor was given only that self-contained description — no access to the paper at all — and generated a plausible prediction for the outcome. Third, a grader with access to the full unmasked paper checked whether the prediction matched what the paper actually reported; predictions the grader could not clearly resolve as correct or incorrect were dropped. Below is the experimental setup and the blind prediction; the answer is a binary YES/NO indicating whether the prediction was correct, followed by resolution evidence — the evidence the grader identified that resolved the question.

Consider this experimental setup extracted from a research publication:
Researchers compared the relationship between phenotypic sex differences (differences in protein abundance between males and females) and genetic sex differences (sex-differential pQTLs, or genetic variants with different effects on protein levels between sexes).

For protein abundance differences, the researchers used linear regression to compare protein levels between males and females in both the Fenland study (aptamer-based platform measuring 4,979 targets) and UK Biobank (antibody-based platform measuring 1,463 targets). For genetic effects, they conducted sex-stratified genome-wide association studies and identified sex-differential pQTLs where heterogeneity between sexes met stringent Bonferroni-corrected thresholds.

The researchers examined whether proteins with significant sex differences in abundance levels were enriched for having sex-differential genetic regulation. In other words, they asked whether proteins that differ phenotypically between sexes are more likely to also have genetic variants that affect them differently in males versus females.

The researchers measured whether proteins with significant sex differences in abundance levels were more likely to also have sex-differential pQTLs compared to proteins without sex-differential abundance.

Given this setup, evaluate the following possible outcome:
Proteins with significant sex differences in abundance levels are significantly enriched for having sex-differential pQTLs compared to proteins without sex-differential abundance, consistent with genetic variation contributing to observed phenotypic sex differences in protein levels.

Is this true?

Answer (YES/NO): NO